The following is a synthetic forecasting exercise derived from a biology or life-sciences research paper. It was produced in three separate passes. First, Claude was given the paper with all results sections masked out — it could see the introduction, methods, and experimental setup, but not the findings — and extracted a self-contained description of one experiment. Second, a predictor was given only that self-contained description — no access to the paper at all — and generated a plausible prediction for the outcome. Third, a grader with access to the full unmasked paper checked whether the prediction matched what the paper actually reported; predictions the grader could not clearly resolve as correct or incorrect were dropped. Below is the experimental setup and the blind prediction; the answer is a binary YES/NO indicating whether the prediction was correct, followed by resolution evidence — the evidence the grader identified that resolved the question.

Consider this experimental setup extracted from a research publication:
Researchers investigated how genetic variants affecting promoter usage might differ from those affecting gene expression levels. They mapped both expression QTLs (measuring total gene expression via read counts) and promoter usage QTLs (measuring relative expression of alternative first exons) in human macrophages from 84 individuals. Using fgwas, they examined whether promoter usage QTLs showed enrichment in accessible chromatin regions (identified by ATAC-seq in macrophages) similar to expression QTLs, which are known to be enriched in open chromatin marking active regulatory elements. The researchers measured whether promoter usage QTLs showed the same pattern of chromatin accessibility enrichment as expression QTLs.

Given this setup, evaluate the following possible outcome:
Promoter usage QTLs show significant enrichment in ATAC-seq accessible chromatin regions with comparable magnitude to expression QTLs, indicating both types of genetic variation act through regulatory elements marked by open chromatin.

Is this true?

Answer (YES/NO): NO